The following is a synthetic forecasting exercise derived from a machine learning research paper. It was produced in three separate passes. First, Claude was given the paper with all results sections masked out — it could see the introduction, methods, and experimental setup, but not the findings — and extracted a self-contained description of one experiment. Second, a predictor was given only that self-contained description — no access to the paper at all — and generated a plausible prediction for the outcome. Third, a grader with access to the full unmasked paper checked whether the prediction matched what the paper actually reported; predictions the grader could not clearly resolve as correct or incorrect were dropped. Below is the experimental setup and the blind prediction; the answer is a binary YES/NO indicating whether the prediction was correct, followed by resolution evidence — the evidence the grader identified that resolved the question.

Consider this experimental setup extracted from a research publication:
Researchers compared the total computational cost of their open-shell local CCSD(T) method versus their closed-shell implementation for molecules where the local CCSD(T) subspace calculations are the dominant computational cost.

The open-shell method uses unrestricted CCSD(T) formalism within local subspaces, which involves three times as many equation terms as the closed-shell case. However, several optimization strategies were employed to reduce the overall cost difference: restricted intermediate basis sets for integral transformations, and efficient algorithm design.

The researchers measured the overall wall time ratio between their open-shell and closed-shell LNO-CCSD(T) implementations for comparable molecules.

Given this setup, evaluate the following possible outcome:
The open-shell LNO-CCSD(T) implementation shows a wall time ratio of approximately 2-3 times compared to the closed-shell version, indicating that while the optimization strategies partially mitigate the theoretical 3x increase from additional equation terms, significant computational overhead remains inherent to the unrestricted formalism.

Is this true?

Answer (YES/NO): YES